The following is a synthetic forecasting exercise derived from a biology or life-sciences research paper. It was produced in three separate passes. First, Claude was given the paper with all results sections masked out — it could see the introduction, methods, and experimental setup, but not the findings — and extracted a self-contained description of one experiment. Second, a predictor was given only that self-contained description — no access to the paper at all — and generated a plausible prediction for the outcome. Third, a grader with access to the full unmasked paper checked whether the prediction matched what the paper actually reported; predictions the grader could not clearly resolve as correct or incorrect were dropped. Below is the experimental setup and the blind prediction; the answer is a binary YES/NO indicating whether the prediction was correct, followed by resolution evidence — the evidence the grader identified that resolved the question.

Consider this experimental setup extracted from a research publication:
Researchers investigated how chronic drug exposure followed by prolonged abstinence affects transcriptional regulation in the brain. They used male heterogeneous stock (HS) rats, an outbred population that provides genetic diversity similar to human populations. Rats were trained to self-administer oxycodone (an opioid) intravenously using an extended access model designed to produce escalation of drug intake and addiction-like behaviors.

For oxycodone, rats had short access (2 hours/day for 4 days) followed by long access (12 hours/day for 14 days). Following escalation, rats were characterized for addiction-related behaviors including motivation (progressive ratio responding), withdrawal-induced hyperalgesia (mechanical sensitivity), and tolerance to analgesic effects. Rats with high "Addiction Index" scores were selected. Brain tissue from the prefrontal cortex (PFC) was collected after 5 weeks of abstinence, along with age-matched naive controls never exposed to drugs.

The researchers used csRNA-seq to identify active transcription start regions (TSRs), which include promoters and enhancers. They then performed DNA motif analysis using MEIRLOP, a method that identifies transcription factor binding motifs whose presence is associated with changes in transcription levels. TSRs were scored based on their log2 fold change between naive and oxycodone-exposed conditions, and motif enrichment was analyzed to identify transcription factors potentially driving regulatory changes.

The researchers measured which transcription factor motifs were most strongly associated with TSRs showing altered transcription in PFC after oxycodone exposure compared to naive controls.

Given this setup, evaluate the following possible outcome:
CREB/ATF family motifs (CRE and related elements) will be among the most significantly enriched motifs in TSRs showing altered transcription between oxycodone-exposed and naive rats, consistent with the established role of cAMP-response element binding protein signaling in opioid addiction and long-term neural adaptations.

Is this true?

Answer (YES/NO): NO